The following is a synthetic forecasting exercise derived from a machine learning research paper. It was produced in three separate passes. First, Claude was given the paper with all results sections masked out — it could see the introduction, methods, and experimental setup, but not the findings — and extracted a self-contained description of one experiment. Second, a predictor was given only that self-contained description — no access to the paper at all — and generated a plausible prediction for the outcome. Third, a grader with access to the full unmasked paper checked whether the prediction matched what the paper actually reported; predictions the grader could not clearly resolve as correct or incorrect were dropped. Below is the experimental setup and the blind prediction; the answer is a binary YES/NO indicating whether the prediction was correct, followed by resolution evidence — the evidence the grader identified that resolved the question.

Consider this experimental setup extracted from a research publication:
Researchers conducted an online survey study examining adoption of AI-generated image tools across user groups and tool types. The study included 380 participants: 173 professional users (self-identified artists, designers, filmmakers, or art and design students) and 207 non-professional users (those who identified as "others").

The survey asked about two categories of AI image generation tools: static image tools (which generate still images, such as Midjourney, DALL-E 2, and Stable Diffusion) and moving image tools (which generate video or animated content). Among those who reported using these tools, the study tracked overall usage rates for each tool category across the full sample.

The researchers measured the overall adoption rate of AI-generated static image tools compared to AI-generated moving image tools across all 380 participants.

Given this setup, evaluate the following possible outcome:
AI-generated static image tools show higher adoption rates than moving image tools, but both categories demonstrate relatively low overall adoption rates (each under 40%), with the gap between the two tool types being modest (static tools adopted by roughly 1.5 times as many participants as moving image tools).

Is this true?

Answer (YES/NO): NO